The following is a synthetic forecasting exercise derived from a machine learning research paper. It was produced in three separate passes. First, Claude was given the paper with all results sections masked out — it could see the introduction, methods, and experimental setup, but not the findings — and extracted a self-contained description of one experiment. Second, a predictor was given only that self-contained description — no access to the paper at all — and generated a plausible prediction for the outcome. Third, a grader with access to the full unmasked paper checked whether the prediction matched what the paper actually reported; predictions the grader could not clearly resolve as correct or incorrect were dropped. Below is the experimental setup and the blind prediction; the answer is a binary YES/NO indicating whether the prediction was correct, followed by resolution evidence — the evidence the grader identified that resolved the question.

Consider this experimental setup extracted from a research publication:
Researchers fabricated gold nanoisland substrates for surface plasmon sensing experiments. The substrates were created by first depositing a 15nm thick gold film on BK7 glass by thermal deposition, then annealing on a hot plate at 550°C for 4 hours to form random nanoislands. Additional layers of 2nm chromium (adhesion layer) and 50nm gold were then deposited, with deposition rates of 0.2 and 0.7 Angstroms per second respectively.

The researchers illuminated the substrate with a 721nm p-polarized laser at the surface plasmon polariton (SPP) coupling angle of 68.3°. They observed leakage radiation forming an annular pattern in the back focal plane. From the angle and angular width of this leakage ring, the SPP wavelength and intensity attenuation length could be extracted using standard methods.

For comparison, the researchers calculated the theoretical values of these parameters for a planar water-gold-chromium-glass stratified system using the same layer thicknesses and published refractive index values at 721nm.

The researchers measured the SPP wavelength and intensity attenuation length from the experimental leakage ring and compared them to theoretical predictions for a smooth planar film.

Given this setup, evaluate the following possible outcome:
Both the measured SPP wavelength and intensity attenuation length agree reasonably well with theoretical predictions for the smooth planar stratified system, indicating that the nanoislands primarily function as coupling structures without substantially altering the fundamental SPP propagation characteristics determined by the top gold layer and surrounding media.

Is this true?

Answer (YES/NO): NO